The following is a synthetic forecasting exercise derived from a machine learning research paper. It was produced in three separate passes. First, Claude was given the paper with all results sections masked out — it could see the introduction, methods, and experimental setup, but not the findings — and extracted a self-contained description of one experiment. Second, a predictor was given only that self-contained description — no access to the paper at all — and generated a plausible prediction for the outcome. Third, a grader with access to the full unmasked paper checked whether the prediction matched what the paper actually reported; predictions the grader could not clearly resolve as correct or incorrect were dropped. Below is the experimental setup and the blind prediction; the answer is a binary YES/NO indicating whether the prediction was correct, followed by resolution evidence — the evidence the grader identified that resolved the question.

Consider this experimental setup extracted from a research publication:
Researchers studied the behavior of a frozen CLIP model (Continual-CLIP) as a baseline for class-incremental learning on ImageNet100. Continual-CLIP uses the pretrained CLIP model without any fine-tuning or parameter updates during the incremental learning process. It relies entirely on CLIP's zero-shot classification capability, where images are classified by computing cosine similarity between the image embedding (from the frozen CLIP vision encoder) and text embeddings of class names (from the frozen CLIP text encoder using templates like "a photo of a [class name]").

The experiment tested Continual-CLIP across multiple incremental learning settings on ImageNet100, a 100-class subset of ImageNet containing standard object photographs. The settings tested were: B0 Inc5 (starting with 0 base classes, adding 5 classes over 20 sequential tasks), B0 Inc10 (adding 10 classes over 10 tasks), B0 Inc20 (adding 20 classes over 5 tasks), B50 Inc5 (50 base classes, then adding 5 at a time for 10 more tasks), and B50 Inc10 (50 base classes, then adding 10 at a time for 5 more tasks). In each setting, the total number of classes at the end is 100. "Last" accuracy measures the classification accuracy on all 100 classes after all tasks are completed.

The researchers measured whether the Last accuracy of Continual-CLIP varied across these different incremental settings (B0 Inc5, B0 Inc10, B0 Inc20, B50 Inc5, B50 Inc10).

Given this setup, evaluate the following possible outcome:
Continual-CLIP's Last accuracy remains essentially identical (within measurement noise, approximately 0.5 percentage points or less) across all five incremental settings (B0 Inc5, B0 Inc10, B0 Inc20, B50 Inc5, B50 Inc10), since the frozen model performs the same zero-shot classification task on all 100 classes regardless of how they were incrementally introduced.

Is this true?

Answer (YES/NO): YES